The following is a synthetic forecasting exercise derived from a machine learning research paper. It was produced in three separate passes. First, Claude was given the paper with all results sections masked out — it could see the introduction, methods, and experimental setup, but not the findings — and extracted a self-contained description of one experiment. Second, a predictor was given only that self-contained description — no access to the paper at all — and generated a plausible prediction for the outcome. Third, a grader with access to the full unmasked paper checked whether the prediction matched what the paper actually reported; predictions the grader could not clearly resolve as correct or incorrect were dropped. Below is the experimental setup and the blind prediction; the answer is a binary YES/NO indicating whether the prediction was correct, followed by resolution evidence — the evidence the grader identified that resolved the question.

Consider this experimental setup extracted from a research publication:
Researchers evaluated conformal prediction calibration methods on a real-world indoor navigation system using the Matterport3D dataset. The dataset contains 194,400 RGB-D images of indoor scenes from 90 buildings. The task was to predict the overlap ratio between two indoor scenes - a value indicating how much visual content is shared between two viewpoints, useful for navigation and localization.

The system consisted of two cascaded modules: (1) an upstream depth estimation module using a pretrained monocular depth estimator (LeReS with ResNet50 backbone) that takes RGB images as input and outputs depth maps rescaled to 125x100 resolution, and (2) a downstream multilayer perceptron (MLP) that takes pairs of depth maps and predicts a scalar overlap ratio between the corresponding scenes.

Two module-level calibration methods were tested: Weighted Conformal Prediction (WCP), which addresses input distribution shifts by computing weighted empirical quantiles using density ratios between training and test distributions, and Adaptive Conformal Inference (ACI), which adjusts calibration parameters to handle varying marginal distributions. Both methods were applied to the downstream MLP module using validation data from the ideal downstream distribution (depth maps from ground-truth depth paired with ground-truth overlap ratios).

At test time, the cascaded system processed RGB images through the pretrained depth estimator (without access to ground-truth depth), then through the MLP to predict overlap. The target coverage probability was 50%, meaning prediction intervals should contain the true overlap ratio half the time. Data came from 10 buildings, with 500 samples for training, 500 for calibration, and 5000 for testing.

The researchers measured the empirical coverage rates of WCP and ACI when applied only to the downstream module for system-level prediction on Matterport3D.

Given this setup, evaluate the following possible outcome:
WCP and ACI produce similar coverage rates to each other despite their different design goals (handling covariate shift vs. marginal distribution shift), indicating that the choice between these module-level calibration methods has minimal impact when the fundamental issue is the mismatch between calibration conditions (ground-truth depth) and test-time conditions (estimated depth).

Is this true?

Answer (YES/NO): YES